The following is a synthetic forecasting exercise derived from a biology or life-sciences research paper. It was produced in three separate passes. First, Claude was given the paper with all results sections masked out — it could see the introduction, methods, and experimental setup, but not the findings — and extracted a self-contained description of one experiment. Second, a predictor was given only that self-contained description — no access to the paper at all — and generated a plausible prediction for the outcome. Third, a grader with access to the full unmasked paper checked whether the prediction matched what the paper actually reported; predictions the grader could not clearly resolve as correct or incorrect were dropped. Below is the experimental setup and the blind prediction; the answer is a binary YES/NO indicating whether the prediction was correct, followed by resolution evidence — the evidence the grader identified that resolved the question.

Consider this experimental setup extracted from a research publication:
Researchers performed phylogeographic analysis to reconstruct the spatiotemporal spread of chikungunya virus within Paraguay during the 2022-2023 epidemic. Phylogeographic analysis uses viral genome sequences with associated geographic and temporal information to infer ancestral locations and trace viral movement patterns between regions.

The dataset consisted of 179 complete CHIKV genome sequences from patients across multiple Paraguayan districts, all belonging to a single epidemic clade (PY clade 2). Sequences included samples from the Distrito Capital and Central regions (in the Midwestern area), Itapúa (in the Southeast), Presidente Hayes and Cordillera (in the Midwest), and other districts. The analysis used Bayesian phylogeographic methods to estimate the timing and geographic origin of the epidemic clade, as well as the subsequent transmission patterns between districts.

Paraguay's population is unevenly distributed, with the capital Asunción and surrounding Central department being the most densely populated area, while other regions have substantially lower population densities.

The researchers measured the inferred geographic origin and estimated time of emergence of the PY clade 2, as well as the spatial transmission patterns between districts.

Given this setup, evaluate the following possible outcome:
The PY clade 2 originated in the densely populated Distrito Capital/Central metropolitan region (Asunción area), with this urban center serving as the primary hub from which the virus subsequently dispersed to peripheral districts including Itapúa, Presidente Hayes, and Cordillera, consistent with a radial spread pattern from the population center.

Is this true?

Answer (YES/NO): YES